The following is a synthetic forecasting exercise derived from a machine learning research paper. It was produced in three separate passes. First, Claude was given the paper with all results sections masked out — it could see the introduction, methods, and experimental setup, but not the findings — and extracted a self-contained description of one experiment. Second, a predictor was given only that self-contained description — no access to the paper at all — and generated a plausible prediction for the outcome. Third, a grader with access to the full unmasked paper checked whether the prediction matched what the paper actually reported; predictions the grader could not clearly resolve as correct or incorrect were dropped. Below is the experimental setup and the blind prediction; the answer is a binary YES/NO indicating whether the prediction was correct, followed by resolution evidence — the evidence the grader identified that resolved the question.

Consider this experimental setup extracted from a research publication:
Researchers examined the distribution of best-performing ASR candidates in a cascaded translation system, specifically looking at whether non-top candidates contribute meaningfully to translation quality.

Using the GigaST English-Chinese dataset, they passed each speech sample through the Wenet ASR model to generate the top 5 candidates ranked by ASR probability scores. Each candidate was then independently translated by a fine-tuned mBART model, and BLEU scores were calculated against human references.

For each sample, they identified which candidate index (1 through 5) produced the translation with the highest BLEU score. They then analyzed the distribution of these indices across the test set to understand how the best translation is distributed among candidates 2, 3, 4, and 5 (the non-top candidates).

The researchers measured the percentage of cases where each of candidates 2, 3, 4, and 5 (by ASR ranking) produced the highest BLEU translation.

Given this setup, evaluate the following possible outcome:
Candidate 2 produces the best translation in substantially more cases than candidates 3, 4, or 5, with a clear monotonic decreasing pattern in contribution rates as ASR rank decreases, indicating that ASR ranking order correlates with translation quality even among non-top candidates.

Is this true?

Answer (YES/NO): YES